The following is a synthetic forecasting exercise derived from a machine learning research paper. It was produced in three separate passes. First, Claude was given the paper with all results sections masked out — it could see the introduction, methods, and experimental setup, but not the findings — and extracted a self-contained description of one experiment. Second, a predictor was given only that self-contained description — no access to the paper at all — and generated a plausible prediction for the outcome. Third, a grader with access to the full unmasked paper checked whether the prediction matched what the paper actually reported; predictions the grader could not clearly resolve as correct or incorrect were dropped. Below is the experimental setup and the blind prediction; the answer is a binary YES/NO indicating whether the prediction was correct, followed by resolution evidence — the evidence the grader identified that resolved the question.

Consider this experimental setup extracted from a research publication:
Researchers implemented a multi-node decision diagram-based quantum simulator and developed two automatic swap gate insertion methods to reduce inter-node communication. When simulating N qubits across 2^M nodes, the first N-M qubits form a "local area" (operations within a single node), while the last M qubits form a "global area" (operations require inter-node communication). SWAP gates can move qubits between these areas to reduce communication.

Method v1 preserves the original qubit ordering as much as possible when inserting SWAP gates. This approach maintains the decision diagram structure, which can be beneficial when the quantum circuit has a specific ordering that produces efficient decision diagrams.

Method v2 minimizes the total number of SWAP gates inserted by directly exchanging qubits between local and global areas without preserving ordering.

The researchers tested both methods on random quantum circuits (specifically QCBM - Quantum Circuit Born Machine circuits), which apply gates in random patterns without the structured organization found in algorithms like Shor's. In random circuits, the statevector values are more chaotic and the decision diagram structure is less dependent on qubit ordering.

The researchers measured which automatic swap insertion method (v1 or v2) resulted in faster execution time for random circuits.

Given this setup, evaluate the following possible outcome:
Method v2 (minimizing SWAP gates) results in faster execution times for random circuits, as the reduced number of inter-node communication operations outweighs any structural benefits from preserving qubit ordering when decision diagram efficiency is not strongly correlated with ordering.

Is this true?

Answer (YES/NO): YES